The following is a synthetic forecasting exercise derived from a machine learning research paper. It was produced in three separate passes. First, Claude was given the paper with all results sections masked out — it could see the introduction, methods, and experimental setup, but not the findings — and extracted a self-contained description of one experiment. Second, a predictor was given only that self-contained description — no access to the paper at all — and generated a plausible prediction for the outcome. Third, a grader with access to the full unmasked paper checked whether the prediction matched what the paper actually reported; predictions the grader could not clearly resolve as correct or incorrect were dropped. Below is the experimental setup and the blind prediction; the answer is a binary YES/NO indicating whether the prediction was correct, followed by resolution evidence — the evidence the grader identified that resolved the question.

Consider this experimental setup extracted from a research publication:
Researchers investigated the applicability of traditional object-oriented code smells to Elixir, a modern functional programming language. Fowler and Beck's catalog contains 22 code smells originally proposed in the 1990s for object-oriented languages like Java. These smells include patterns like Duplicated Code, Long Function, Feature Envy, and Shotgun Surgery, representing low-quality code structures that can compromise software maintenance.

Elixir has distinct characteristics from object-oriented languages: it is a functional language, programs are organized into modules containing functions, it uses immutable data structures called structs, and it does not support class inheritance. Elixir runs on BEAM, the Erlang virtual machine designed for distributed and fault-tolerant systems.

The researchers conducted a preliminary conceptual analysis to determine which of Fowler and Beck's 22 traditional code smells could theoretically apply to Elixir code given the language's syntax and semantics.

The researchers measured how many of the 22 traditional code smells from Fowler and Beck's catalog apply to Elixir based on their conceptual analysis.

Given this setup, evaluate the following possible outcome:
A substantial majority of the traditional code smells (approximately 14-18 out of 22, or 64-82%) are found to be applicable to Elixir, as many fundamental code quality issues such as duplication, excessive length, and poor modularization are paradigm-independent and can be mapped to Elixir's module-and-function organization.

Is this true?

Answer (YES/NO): NO